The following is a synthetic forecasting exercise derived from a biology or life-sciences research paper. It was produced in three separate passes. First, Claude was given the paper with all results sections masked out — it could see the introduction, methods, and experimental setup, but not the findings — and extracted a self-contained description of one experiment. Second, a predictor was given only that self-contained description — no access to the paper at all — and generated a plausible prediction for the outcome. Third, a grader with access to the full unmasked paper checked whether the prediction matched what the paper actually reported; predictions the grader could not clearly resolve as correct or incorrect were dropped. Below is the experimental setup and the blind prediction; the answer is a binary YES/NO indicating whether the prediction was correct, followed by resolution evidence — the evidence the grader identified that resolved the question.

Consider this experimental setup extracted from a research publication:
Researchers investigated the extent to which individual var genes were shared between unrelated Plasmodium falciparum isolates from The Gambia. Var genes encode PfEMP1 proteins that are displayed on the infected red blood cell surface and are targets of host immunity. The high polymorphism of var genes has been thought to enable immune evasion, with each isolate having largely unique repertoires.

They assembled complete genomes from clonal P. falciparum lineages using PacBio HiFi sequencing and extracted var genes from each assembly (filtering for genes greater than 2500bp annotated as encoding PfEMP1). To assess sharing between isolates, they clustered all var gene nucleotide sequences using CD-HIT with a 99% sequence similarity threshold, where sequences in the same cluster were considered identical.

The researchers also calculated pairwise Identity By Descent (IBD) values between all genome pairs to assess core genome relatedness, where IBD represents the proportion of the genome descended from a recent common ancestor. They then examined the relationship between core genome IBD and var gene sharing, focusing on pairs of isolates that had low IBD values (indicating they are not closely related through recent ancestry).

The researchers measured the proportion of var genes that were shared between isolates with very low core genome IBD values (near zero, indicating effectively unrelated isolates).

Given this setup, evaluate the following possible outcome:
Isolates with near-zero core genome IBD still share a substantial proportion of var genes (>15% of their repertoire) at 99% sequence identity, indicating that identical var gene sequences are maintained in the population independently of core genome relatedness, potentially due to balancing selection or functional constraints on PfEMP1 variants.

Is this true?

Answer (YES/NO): NO